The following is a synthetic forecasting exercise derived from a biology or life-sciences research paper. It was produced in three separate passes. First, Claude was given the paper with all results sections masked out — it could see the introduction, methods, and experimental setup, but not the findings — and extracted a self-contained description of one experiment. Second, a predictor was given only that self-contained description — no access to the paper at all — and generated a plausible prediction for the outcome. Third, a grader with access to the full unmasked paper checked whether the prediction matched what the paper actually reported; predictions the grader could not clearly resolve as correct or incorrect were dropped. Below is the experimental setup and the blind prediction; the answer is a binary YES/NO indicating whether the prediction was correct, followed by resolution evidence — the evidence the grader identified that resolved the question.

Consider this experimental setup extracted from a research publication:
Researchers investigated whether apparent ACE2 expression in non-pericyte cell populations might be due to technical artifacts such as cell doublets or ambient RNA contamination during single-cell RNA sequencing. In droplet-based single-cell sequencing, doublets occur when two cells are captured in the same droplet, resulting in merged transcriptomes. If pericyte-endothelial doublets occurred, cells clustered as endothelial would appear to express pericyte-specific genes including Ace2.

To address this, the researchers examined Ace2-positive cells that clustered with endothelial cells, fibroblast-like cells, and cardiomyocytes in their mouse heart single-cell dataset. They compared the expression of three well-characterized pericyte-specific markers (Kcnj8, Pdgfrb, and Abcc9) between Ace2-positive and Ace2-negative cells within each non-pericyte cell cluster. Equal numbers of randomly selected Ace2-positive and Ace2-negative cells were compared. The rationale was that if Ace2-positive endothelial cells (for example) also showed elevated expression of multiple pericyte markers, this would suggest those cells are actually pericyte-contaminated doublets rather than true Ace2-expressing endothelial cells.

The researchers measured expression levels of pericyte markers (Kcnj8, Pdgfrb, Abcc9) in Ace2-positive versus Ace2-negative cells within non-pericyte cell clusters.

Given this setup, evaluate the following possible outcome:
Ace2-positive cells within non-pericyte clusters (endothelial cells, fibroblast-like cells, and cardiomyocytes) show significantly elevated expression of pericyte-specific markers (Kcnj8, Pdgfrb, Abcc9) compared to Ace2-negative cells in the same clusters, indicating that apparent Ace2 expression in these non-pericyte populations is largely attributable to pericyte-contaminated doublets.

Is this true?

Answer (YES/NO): YES